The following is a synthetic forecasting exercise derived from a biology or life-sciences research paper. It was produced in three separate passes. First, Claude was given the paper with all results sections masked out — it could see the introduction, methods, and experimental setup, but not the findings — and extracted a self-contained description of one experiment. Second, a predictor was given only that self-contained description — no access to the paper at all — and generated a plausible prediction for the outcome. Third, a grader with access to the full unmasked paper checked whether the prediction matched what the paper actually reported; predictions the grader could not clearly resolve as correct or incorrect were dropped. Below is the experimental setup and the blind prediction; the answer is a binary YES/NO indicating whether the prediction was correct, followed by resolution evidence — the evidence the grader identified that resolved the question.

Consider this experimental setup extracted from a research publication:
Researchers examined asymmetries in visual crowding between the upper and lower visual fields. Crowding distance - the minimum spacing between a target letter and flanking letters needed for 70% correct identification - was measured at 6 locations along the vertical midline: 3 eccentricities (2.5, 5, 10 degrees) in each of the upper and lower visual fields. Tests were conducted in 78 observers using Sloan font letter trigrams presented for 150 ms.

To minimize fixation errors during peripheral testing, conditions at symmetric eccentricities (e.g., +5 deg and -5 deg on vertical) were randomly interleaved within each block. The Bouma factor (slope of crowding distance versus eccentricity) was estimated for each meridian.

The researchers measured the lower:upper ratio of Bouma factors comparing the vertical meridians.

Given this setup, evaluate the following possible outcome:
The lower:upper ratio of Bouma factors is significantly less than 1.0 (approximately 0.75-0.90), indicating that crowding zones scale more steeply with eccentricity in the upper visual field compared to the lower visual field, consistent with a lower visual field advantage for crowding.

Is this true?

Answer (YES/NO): NO